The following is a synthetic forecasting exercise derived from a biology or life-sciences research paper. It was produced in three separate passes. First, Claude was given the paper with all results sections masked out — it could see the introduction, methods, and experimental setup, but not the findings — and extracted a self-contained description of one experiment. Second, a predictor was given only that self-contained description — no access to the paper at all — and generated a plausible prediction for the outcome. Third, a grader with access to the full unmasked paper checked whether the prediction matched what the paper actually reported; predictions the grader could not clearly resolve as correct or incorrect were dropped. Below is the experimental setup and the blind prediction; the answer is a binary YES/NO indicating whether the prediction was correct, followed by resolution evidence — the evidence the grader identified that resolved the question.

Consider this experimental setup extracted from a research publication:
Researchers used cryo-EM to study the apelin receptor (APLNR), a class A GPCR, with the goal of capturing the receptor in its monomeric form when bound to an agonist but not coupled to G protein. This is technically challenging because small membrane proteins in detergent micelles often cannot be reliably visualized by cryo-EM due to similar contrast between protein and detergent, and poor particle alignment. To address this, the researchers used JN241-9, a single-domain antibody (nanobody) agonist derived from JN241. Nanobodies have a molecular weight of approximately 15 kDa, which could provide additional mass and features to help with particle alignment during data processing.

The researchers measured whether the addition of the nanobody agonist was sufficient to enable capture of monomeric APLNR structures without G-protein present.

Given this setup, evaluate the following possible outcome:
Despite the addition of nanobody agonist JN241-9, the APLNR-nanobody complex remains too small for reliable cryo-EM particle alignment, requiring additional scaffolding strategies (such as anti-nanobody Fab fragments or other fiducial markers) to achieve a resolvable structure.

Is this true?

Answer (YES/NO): NO